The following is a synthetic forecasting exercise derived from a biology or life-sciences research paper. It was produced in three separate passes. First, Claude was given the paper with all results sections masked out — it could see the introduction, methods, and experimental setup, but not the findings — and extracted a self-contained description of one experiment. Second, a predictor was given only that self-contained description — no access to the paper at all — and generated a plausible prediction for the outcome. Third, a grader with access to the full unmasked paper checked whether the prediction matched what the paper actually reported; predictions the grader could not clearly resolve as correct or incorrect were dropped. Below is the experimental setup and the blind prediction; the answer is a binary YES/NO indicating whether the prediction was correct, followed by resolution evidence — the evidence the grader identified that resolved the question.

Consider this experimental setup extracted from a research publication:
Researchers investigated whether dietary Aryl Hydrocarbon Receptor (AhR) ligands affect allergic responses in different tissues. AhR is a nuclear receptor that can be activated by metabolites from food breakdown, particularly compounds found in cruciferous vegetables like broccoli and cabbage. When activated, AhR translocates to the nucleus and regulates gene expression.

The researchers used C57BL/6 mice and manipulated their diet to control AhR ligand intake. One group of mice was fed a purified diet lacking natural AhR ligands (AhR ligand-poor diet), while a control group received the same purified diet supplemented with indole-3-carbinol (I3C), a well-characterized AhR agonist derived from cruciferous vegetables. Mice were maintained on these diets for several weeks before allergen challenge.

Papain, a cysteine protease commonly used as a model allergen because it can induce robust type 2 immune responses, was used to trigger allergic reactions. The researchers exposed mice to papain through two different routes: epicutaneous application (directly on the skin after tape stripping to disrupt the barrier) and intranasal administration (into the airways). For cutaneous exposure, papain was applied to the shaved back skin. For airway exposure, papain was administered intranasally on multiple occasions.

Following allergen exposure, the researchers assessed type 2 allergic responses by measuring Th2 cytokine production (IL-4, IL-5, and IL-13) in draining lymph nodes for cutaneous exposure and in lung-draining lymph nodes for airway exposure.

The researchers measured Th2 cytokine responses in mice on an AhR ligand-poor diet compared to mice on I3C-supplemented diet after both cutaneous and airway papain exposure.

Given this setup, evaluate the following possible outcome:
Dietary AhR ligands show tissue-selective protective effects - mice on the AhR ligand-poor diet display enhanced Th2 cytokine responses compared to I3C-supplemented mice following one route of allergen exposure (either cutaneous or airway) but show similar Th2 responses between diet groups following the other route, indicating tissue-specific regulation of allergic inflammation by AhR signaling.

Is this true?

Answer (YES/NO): YES